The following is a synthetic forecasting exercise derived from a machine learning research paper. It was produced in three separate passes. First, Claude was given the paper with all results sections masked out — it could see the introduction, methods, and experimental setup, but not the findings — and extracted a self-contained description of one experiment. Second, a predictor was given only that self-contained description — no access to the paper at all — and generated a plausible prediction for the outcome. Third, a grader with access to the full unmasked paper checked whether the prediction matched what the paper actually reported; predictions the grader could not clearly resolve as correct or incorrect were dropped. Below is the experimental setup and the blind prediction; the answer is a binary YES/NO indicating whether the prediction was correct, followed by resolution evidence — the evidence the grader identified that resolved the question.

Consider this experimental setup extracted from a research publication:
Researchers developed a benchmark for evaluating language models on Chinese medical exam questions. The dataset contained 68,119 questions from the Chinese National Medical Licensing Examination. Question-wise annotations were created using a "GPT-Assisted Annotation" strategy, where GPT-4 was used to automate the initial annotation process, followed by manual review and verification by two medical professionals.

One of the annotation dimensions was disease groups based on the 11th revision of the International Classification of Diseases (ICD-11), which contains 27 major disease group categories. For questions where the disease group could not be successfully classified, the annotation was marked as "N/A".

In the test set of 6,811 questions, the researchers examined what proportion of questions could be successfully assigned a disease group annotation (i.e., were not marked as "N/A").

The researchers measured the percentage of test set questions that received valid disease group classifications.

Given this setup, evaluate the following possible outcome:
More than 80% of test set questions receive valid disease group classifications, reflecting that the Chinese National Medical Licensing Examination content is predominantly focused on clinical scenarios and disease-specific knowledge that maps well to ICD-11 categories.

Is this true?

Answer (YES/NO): NO